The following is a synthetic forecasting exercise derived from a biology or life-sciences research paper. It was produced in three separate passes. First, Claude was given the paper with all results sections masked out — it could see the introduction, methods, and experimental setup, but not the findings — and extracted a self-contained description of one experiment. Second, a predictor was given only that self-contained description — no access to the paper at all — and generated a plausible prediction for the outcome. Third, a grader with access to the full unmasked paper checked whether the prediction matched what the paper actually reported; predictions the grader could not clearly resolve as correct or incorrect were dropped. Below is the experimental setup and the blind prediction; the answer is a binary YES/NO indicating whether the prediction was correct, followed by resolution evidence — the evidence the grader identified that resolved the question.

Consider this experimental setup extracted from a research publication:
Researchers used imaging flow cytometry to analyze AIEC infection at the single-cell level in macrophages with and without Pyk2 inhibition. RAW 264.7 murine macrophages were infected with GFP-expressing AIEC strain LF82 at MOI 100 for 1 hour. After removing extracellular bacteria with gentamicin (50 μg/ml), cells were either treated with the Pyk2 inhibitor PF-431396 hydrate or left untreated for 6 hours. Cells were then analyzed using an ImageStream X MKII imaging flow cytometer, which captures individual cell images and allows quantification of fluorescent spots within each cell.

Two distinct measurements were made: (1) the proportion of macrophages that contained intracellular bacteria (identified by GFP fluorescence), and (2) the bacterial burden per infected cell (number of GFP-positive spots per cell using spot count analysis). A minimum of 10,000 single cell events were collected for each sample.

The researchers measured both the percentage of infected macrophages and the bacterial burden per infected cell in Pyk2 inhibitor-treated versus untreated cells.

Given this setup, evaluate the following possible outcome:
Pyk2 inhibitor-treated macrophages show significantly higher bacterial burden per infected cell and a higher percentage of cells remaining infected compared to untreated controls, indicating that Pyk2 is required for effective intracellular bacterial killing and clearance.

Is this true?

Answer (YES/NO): NO